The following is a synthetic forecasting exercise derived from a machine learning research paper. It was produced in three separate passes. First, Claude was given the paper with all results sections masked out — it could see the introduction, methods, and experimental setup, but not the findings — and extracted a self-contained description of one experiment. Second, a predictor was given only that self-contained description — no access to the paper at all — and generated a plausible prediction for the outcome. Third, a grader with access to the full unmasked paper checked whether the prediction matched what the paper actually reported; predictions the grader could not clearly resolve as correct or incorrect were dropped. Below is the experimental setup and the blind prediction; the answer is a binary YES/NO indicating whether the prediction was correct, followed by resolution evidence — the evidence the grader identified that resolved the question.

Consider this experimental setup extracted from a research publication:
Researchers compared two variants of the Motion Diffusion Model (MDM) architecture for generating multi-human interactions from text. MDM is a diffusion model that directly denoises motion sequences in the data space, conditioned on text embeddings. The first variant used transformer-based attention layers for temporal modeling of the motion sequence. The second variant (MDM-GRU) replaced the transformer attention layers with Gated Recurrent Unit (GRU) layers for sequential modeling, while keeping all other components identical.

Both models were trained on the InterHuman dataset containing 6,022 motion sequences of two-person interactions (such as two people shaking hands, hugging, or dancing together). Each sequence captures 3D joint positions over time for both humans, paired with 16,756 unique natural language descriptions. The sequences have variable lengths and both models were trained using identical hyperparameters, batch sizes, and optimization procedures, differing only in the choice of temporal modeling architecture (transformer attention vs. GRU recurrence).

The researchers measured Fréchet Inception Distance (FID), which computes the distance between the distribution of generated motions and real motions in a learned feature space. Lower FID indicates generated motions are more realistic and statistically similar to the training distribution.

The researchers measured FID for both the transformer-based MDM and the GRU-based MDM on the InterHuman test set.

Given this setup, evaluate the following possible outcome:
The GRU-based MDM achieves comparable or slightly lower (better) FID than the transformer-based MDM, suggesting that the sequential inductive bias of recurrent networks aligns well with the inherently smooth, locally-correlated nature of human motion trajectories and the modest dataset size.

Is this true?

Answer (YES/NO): NO